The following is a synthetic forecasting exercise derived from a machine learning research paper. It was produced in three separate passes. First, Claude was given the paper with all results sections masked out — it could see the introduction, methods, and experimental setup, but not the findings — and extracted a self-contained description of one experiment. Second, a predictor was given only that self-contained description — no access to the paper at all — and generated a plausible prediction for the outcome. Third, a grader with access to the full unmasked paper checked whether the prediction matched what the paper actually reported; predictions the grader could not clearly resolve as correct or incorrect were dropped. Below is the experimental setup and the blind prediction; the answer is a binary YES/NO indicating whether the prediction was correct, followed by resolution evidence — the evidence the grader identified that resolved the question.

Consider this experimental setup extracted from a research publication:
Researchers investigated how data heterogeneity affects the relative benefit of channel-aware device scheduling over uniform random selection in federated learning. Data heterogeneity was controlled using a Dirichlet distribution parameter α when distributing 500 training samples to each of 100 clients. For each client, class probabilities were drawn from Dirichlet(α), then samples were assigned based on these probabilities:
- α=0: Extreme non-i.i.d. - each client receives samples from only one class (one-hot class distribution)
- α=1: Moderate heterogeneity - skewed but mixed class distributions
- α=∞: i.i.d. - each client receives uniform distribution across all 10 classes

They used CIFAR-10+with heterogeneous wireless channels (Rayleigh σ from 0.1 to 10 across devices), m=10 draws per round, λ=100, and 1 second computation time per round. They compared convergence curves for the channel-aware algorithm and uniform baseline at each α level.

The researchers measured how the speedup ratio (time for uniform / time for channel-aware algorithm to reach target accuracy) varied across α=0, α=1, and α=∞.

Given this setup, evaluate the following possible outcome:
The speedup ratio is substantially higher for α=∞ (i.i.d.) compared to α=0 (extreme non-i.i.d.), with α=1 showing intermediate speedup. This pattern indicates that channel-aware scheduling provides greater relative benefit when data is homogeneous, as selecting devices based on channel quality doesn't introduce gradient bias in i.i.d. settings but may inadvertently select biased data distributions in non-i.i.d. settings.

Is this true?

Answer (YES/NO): YES